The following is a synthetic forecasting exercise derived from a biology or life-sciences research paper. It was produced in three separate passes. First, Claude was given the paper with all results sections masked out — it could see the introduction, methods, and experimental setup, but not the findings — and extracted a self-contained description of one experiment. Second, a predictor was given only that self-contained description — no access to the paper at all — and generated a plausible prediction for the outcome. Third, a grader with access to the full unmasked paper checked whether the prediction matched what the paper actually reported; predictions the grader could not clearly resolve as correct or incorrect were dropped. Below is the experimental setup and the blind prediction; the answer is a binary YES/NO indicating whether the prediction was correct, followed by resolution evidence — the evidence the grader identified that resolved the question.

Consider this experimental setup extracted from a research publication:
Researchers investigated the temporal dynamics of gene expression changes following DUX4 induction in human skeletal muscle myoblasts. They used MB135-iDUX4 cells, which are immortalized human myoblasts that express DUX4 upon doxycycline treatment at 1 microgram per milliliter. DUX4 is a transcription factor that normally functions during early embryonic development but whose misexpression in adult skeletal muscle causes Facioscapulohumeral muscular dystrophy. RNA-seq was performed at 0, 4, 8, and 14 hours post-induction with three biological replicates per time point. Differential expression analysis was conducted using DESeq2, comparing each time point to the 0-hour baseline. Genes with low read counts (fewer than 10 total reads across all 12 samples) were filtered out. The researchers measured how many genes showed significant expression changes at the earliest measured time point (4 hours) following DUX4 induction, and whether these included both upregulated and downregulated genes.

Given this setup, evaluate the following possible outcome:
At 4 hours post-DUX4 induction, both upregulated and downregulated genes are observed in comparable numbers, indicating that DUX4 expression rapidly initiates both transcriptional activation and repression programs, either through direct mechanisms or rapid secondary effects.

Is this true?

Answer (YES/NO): YES